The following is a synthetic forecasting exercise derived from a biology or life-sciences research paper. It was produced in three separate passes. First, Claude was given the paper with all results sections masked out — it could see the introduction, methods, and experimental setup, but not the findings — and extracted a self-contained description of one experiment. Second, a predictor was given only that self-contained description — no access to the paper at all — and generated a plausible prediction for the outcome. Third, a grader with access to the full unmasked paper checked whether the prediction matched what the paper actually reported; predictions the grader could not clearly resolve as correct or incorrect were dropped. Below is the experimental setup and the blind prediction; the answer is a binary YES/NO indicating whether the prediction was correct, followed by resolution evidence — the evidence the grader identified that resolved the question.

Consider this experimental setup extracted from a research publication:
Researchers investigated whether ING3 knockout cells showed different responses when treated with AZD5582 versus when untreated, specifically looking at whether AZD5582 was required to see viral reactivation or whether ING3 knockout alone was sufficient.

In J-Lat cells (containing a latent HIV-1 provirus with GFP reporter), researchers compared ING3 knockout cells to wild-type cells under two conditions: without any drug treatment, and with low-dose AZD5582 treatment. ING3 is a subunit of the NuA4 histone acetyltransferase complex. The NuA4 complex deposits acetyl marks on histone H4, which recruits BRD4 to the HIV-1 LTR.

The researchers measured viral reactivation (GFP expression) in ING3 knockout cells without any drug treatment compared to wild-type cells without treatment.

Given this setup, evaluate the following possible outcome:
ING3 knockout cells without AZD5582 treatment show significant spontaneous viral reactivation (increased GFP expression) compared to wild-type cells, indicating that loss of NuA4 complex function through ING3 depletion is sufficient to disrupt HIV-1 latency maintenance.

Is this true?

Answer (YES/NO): NO